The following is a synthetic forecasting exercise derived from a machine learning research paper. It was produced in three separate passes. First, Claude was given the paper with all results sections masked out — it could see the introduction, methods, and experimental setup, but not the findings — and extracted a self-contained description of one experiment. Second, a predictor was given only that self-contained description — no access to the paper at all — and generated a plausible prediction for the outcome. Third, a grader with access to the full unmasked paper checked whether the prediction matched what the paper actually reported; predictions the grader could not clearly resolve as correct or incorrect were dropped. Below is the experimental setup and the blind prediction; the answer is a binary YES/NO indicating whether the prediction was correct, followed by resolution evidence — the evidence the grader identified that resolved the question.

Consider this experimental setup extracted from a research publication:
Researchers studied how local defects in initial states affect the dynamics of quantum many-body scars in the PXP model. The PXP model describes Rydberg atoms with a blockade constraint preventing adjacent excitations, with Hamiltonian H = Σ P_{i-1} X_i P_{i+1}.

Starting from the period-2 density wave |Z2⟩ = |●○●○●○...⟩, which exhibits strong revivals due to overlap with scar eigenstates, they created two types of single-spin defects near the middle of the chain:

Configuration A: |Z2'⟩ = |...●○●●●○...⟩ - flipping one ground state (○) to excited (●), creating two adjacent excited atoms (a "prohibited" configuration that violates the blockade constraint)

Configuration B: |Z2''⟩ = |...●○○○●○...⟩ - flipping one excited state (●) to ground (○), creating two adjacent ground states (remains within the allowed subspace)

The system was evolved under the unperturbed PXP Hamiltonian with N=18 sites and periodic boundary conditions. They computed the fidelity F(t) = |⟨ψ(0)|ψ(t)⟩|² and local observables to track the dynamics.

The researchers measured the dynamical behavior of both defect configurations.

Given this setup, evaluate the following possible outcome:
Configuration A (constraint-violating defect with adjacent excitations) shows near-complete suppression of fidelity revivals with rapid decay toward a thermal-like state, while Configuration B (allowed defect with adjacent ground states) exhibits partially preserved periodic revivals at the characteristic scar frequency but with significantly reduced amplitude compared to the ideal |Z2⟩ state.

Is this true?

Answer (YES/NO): NO